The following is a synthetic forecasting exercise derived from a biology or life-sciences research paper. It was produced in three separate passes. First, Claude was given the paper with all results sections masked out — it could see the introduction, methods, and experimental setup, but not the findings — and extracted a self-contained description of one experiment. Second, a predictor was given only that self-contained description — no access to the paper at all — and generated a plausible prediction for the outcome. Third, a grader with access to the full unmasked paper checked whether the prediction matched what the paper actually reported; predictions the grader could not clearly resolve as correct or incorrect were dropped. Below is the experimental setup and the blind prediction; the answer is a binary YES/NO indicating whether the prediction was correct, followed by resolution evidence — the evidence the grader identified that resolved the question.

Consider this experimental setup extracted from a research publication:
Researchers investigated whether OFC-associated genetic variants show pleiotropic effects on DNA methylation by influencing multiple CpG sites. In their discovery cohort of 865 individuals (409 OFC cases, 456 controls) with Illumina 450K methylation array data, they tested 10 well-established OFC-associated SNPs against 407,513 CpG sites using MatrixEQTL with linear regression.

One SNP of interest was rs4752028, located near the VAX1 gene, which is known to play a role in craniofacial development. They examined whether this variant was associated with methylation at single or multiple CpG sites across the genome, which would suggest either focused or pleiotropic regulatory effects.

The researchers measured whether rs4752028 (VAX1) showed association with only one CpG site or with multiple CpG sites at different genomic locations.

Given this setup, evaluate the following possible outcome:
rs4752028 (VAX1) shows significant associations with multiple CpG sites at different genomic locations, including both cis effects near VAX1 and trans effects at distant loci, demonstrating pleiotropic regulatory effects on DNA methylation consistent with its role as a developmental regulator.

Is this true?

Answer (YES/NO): NO